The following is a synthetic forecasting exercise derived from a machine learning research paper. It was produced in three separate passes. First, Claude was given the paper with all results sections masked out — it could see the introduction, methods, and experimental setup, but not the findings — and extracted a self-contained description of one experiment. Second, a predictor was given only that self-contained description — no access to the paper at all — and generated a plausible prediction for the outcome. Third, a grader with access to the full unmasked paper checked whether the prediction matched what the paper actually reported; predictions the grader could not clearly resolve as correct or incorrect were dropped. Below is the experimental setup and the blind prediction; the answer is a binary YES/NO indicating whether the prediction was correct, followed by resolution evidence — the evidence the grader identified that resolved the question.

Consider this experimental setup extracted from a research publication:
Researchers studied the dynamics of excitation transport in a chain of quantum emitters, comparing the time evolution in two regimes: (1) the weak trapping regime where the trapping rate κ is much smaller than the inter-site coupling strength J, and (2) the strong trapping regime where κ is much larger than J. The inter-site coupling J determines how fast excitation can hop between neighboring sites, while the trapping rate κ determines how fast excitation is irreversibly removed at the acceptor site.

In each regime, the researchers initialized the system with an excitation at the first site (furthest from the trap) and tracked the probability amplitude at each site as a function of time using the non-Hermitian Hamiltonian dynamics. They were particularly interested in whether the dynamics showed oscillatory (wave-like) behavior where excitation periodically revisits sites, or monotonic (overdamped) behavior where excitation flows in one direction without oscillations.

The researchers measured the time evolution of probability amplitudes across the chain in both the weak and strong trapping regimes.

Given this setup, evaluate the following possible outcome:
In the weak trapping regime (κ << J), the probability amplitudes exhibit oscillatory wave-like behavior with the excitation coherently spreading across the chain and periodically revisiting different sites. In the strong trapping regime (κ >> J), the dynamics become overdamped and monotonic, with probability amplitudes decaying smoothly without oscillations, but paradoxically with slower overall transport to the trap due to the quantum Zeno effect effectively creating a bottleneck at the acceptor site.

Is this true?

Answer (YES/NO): NO